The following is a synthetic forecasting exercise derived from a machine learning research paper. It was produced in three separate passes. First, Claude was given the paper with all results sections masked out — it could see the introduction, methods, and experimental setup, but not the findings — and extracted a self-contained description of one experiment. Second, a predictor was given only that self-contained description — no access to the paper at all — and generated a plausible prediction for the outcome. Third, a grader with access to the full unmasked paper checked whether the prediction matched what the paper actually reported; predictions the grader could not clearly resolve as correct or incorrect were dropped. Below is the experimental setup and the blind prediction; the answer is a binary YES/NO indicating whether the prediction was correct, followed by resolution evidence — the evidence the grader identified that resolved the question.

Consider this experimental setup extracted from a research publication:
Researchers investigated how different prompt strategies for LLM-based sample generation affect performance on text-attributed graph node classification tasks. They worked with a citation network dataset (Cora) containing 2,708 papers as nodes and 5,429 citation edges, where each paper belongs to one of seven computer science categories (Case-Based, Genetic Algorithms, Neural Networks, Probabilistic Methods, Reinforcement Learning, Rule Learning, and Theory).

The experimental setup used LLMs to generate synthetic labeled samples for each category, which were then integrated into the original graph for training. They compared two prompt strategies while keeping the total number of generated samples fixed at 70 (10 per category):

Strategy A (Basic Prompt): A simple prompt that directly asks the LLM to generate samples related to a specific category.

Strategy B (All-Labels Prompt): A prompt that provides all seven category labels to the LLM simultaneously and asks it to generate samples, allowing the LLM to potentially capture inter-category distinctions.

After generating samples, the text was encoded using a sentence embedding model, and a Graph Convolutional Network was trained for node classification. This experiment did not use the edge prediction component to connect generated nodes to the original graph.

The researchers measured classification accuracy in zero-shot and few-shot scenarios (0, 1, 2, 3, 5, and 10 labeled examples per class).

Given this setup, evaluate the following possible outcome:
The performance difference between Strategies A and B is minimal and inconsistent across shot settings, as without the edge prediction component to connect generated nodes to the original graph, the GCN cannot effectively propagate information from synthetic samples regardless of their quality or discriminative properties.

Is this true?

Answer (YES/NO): NO